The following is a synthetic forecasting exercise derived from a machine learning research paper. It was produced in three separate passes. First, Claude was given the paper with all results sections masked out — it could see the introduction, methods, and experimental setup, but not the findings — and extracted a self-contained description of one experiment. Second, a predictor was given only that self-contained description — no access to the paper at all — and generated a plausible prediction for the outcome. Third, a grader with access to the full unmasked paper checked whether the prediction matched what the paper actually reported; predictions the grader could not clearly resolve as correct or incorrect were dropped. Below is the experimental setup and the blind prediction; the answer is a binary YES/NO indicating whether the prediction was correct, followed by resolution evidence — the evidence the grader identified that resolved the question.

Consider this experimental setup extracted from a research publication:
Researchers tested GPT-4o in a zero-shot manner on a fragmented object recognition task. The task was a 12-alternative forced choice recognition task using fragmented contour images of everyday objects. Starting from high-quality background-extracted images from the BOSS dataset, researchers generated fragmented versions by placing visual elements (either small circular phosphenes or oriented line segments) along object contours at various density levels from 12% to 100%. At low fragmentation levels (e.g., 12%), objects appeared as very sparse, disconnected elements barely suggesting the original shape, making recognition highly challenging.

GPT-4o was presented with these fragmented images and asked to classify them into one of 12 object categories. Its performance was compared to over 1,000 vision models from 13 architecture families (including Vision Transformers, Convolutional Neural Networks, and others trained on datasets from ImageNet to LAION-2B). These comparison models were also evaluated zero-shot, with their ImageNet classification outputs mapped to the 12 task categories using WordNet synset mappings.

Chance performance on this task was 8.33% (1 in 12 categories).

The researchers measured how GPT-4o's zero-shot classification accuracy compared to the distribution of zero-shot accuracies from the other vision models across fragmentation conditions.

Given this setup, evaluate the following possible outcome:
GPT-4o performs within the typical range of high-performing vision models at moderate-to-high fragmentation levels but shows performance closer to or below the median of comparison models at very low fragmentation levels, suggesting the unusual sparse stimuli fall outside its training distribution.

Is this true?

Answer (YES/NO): NO